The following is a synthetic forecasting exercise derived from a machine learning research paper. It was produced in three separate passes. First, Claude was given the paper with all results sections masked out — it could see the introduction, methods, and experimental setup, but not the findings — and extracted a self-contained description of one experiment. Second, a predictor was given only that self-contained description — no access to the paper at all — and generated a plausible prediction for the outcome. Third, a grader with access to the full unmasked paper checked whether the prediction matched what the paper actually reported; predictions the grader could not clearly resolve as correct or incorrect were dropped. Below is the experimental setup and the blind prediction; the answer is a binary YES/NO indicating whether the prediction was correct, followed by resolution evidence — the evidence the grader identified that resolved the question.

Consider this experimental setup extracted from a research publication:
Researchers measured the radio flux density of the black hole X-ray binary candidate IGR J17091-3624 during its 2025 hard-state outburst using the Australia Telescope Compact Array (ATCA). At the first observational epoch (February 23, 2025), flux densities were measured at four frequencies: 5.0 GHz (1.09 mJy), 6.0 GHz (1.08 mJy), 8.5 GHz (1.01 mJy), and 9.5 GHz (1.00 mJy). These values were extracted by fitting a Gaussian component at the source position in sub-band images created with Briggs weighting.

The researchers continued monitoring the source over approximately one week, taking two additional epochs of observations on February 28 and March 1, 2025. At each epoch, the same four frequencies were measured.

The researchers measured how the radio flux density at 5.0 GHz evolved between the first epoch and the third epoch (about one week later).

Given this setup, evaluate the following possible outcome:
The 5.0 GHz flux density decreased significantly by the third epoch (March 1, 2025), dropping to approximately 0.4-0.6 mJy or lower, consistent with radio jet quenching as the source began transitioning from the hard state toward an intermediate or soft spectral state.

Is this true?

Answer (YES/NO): NO